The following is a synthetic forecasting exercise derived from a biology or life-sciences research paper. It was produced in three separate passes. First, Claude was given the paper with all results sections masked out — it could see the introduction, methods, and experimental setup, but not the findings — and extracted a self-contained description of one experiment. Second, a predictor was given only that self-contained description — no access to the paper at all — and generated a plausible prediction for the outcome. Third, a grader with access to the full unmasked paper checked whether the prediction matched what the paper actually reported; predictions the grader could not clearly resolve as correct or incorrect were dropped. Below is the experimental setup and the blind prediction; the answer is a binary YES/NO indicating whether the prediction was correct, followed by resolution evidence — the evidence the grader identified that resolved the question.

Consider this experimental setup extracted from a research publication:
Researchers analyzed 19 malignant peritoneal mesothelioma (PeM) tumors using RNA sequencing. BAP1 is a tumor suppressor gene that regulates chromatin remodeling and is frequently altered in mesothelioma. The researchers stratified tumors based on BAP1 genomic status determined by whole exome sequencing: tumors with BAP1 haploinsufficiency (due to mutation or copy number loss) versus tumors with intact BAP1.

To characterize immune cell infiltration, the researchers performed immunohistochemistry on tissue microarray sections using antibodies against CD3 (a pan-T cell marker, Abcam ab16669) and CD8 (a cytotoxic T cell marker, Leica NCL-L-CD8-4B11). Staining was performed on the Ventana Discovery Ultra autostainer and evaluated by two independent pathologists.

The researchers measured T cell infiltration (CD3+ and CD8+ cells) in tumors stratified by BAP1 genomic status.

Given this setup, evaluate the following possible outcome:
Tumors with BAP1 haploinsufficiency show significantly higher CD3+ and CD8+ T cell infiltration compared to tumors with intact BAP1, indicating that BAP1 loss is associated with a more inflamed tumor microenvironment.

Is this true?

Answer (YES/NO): YES